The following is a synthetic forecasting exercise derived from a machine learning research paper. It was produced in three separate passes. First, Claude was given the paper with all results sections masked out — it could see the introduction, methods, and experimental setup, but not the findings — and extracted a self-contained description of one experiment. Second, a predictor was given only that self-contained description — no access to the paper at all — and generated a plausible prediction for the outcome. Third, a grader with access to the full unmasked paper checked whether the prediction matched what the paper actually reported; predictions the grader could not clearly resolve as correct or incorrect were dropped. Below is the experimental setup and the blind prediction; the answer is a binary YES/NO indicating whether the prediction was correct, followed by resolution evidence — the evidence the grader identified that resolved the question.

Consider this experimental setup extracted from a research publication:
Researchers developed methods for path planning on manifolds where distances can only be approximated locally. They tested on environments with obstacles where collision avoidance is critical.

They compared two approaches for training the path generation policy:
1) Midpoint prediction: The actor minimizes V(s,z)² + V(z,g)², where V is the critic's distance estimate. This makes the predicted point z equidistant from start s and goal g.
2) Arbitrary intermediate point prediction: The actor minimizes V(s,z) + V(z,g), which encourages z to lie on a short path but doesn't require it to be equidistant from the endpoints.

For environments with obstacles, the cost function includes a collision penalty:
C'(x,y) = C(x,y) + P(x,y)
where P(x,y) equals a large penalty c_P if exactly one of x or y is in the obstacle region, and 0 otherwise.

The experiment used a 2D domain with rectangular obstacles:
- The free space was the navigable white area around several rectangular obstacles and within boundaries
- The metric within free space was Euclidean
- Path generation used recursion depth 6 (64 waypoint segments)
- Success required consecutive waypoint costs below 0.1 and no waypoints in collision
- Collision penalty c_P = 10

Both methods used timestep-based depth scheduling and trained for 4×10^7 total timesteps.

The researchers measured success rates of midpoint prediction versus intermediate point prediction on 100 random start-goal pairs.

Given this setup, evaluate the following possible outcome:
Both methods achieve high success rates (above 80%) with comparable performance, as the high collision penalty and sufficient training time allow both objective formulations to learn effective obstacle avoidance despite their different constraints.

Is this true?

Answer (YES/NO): NO